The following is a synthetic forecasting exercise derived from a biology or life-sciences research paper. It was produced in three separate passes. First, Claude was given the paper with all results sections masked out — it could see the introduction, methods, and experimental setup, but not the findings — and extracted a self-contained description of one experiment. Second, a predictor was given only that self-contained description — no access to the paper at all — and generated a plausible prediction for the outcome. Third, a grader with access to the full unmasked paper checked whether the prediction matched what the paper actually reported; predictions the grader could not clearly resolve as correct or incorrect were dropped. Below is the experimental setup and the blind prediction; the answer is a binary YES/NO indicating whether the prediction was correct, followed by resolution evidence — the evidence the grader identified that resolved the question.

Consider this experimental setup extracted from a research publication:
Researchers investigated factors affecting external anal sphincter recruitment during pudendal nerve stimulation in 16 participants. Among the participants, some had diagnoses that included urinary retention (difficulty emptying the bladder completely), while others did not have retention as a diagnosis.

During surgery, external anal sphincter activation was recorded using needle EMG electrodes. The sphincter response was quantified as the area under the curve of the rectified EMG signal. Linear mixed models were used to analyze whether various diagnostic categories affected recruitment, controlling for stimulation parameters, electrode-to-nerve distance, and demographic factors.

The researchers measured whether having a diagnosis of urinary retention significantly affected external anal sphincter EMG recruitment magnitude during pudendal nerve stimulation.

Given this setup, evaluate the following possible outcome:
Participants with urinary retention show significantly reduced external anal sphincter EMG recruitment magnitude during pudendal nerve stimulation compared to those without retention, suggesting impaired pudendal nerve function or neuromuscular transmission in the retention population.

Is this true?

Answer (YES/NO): NO